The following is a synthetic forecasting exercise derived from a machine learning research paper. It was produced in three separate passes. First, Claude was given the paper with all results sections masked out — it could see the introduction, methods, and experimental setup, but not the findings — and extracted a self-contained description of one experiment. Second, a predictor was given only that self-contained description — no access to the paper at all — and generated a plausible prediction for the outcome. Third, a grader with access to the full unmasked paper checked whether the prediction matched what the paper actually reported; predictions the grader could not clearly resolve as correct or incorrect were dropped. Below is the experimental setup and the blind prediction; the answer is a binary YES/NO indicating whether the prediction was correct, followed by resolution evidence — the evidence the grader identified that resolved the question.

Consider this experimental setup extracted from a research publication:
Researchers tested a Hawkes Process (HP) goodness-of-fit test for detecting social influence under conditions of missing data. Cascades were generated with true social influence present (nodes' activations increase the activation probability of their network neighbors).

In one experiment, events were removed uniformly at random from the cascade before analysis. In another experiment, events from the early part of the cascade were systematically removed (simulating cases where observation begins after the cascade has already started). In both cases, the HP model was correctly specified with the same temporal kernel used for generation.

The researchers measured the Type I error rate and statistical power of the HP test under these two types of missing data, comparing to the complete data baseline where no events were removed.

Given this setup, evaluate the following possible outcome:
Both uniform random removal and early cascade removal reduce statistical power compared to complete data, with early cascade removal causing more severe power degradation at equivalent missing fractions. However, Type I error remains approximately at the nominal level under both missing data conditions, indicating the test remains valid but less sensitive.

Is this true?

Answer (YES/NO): NO